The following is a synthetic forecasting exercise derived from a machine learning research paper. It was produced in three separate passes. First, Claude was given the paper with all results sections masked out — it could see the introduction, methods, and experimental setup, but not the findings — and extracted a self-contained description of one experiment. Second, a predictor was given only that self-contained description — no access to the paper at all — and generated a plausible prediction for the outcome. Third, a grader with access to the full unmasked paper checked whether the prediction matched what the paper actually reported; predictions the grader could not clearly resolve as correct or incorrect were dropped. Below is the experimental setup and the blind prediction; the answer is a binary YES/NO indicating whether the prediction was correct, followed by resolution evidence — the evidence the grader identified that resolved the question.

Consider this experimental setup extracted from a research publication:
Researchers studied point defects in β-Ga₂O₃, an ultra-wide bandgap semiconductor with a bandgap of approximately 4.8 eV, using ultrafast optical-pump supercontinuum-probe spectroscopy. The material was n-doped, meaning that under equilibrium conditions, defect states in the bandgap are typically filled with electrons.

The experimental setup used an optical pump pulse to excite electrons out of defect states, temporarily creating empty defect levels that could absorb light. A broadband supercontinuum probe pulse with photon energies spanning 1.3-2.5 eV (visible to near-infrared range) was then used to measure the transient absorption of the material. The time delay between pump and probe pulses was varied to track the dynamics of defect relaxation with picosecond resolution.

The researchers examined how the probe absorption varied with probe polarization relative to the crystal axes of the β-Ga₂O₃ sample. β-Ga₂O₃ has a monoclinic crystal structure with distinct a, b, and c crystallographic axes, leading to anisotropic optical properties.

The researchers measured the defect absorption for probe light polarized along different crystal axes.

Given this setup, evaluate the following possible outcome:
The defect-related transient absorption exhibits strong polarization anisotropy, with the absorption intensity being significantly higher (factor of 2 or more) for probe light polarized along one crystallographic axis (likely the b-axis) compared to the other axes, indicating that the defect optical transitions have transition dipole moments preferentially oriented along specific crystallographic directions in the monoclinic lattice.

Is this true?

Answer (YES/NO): NO